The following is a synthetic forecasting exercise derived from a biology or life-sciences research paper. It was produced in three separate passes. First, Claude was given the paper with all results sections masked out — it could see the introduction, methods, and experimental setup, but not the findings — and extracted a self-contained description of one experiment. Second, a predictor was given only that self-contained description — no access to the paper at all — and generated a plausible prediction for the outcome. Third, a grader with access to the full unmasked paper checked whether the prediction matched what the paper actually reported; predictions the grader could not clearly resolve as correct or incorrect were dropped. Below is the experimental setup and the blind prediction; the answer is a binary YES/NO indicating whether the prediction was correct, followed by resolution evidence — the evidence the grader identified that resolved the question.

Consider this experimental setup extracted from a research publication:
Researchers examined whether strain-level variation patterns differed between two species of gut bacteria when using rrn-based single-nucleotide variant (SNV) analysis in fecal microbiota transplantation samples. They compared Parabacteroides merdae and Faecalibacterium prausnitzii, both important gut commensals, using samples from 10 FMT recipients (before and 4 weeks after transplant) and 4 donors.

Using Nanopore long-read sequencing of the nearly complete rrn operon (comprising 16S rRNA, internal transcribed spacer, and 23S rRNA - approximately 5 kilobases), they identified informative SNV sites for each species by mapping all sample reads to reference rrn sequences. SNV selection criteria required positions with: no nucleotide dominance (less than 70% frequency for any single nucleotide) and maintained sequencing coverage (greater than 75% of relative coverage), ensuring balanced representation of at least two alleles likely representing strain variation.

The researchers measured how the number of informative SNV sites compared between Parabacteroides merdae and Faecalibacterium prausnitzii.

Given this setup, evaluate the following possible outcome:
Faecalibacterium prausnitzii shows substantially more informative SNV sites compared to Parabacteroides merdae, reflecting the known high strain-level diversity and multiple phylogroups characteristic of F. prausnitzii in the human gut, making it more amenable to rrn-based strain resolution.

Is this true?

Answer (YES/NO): YES